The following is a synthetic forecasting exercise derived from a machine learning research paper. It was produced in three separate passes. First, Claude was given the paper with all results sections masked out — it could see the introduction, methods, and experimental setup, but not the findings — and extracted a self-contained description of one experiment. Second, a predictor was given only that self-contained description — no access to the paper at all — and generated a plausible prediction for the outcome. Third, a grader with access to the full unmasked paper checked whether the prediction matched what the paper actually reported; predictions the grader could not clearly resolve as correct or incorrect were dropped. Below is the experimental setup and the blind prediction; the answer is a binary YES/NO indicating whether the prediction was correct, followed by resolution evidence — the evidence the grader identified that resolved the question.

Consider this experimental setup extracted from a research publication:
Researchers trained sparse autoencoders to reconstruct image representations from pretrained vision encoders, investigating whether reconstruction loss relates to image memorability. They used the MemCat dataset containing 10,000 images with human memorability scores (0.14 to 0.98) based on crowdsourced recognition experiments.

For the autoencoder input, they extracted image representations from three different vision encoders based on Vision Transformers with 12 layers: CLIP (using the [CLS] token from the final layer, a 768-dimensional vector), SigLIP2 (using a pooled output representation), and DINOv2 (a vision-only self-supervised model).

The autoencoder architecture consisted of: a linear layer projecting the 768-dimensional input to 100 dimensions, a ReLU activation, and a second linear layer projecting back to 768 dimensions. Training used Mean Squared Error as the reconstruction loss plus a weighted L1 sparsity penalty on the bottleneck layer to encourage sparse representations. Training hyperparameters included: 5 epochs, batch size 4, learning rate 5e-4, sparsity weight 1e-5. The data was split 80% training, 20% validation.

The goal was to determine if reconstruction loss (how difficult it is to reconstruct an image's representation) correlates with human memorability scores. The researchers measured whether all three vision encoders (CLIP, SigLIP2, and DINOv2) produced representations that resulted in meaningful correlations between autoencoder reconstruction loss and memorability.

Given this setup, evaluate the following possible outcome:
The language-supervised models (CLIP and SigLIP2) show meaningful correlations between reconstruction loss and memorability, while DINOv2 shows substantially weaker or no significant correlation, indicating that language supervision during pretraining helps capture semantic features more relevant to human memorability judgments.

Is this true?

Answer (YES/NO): YES